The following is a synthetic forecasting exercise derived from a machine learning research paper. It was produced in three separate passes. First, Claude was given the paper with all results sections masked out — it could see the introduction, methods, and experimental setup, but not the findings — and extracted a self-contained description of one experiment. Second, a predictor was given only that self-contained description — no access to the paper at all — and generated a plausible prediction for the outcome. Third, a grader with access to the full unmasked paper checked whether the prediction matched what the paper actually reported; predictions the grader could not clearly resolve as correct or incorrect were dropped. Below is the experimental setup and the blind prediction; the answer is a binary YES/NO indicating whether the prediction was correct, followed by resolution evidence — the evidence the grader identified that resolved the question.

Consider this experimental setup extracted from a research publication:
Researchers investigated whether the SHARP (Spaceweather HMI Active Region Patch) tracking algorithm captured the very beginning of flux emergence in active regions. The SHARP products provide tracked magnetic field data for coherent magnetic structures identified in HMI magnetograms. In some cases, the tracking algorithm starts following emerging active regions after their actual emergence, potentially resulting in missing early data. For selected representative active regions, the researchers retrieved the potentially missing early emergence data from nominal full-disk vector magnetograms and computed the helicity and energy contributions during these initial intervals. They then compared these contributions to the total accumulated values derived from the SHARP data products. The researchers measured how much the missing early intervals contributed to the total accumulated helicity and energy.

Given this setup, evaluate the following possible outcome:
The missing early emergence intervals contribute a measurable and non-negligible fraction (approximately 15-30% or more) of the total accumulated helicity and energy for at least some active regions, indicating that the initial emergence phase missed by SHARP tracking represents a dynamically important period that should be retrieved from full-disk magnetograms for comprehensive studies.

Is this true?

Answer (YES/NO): NO